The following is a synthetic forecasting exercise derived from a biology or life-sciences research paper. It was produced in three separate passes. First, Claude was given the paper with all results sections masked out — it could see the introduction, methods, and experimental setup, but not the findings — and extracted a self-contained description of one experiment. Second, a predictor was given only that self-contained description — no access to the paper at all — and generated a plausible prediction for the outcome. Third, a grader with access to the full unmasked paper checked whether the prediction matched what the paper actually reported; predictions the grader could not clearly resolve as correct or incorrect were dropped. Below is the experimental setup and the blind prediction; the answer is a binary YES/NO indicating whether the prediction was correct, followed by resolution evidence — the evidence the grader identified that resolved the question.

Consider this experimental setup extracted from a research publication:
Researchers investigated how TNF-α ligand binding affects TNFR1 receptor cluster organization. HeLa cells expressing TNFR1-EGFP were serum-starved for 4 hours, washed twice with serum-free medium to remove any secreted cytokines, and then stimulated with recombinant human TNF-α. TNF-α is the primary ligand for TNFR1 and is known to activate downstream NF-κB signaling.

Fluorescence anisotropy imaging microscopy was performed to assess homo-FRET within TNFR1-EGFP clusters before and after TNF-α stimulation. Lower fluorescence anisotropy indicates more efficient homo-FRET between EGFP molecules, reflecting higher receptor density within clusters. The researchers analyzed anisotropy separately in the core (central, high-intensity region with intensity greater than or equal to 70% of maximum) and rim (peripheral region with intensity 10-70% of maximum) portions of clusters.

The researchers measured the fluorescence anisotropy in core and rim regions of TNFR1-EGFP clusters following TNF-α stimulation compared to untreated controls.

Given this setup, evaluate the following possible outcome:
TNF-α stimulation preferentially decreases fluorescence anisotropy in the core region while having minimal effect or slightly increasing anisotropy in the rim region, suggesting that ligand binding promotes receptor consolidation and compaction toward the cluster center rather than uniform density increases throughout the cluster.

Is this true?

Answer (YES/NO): YES